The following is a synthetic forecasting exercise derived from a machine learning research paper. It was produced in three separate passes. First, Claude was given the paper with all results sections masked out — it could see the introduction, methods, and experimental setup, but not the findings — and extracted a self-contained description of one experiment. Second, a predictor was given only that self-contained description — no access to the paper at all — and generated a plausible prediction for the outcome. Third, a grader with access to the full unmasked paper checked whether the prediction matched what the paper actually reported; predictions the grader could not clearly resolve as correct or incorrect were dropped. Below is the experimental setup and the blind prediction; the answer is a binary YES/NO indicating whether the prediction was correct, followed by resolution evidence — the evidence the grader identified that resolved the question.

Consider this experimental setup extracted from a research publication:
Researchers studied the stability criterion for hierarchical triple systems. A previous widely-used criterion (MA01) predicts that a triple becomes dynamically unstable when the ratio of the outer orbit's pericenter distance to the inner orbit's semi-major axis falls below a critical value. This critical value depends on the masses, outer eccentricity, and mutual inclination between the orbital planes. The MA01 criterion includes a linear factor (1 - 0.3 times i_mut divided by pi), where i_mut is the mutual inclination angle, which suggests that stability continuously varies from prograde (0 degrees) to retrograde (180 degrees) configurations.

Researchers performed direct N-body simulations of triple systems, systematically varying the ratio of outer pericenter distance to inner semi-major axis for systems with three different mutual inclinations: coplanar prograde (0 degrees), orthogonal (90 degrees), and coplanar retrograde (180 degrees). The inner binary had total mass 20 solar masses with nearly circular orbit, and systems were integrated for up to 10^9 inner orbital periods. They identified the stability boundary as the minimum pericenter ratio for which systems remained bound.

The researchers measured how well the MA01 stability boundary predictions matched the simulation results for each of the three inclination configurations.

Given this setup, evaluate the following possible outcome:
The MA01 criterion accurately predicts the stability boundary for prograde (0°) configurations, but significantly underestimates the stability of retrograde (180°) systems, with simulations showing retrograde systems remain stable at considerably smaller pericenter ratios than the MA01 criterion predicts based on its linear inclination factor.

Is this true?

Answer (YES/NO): YES